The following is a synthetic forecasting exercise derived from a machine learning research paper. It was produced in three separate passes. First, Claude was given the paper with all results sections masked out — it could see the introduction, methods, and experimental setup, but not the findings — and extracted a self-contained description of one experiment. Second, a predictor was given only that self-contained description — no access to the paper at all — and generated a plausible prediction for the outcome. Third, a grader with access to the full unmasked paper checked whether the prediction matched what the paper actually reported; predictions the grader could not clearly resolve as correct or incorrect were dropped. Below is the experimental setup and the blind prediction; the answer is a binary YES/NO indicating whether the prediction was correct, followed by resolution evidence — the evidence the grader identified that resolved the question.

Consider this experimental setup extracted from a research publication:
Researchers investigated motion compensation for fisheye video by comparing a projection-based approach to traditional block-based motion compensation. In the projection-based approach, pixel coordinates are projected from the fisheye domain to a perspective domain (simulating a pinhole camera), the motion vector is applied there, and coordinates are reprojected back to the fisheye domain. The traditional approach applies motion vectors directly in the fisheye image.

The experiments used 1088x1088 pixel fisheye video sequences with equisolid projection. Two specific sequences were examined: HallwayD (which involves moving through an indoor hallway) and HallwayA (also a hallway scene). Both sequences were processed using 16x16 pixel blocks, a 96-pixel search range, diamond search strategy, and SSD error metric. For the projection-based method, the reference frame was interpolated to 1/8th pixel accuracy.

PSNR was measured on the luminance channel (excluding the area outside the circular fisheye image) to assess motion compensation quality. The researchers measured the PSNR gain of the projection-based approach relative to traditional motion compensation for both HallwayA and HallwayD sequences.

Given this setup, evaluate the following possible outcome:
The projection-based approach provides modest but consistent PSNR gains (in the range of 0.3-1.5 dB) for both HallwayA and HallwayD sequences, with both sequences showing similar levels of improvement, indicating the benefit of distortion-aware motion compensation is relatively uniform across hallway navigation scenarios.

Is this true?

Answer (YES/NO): NO